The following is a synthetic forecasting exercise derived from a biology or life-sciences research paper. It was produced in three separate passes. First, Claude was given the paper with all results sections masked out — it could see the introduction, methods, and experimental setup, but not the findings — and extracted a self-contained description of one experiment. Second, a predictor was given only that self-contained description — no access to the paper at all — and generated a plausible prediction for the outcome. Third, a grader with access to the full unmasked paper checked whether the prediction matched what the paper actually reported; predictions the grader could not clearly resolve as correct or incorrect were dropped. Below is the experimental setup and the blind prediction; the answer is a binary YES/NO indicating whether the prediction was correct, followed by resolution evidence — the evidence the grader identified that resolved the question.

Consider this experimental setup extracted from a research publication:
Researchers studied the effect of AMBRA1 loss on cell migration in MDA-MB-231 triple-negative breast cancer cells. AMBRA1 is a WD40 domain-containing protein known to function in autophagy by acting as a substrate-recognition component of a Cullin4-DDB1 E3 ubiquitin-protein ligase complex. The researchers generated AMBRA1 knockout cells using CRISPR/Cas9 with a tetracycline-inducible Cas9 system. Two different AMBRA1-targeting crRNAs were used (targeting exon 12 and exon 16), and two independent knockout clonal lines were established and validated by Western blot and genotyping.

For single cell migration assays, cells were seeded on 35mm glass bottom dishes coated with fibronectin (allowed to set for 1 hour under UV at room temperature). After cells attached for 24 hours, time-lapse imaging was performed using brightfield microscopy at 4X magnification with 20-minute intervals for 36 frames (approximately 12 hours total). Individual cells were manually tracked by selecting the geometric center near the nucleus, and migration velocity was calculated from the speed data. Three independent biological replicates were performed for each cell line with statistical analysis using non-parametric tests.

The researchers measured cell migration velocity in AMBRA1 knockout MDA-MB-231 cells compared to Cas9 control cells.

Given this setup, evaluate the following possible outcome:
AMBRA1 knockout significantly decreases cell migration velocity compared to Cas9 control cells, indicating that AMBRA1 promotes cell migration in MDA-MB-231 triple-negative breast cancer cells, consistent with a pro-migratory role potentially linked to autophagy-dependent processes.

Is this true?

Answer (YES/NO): NO